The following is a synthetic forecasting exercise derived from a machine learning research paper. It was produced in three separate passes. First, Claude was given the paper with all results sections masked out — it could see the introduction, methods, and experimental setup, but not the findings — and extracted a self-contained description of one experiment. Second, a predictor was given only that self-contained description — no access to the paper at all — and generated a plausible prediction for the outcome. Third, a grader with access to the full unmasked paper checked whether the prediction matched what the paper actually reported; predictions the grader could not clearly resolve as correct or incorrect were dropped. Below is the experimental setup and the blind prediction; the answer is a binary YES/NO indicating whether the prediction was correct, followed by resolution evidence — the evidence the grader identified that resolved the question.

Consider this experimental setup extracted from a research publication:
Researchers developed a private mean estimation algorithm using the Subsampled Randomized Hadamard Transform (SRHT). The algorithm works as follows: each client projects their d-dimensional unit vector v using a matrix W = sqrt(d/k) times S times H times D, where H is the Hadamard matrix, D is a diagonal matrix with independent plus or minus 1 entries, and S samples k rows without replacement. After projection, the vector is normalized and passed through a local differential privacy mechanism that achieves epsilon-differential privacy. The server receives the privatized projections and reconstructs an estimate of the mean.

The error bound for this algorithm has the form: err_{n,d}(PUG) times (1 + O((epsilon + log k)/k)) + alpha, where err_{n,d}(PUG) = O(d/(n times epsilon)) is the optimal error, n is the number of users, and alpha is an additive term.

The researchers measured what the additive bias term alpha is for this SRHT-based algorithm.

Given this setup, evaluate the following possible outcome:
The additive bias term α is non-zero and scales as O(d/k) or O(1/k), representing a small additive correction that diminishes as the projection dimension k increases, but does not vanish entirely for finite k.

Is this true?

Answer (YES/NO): NO